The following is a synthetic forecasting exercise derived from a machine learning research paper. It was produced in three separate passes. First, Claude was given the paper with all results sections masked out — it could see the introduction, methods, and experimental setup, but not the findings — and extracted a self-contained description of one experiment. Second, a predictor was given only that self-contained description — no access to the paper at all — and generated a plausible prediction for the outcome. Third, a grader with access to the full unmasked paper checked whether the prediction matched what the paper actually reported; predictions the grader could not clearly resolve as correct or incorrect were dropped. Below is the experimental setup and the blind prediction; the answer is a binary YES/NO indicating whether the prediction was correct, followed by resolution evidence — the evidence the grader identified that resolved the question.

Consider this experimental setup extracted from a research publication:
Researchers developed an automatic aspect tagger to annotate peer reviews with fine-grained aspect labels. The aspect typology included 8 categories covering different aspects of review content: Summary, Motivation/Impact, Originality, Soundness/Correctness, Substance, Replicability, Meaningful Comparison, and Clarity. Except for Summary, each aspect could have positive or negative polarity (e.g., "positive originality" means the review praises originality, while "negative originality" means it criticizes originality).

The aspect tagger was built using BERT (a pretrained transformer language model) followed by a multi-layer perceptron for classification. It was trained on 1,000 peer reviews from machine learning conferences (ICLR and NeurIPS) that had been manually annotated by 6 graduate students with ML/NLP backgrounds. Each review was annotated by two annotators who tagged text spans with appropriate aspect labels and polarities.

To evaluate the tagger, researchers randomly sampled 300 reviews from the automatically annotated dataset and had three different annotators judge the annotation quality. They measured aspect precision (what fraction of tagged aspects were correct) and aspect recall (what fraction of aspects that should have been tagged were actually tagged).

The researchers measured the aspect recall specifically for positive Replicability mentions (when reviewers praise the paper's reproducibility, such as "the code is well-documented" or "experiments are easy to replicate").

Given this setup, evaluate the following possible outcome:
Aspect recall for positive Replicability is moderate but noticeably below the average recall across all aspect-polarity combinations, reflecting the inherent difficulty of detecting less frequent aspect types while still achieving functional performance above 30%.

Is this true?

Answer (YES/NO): NO